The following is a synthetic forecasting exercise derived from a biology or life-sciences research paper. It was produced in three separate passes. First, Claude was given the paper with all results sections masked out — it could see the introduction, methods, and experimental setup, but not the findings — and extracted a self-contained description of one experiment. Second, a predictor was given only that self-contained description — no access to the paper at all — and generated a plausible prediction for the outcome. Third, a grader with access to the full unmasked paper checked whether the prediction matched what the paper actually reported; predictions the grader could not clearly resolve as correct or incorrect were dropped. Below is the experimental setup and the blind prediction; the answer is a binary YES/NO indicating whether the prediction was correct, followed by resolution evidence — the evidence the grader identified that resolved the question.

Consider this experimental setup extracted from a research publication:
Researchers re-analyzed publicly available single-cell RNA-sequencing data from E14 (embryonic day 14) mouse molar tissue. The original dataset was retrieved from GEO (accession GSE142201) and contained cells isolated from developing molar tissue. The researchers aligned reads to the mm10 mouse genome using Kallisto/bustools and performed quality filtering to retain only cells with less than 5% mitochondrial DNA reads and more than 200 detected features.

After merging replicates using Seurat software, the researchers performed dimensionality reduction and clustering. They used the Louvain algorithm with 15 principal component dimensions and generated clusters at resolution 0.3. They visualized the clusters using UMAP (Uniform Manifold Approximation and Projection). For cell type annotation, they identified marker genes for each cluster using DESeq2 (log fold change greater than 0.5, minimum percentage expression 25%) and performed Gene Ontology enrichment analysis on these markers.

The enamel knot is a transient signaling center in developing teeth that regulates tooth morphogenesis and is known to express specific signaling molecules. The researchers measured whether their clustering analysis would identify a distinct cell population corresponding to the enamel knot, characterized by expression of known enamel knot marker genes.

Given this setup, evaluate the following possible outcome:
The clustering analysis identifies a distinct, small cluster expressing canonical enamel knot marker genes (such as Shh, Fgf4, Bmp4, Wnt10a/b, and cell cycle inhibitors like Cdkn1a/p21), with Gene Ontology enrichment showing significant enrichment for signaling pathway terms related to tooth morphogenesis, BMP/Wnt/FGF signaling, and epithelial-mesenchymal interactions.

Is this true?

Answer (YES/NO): NO